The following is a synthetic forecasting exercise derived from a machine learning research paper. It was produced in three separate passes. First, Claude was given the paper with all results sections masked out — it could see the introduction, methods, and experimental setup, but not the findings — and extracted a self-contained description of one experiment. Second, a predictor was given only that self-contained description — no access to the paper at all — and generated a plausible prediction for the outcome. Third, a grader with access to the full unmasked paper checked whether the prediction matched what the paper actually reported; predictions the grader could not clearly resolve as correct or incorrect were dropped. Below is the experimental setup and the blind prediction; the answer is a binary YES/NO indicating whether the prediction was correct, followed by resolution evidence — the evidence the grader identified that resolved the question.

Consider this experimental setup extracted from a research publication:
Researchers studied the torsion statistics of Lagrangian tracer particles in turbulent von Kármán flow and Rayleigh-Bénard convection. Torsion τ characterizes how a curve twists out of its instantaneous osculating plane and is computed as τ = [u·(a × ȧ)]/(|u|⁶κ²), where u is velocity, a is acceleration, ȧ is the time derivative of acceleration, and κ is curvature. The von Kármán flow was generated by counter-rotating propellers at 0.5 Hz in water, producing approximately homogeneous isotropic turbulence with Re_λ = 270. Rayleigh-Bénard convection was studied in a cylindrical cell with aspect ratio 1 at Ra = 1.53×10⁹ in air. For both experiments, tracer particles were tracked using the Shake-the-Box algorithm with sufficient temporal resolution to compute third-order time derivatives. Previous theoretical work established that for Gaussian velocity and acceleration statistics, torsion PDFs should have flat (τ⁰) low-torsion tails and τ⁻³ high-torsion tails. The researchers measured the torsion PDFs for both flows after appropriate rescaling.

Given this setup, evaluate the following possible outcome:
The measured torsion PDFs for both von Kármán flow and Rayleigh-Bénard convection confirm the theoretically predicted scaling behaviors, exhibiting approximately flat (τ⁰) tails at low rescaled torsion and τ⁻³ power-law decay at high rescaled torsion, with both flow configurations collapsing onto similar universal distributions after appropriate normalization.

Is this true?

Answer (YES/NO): NO